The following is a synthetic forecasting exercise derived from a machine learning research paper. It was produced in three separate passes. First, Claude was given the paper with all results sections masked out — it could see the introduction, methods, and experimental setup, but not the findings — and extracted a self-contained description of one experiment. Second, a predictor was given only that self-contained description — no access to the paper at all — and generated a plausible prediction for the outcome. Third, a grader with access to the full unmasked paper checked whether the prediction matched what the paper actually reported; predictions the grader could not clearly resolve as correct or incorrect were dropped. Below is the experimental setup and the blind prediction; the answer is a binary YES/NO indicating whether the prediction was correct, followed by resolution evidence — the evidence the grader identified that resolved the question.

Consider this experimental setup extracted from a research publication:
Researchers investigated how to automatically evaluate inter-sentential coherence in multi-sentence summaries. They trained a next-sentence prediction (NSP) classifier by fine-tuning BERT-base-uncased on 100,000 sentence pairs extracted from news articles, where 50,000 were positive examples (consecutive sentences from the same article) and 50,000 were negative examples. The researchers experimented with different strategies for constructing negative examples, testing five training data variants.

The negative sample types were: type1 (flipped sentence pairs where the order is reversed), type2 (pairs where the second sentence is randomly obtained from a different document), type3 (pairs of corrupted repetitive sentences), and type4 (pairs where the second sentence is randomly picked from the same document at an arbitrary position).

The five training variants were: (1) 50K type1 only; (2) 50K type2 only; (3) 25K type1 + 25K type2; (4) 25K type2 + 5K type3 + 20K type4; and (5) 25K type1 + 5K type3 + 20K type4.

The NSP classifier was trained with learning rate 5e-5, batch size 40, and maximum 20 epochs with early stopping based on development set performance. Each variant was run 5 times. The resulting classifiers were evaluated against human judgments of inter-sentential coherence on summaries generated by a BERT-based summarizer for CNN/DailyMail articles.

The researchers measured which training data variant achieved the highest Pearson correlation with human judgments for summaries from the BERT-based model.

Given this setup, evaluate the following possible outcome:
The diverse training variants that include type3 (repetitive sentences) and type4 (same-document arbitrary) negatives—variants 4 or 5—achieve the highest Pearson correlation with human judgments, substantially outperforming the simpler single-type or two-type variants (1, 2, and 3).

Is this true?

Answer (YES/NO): NO